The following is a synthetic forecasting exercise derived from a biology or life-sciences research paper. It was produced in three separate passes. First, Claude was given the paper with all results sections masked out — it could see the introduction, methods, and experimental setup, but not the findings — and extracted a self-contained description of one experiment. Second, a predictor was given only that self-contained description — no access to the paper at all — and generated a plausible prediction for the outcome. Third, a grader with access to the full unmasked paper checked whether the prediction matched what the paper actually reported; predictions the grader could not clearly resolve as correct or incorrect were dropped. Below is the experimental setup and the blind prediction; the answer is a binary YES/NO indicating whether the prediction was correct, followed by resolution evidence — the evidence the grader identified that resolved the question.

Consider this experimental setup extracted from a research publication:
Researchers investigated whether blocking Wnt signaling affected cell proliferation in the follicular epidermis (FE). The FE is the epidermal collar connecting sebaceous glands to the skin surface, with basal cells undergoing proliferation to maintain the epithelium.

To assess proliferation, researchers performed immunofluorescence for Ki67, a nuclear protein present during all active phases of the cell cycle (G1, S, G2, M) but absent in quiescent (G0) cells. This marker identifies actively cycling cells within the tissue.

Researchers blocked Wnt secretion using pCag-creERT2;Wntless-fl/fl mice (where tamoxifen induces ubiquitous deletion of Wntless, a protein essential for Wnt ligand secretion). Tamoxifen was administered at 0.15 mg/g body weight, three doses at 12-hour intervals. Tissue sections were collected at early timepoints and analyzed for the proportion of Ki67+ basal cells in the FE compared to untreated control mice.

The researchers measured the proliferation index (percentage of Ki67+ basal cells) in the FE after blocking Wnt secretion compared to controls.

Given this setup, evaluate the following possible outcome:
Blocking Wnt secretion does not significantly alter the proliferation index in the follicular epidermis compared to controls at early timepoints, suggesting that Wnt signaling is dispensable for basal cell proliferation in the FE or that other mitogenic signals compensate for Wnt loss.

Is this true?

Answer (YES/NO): NO